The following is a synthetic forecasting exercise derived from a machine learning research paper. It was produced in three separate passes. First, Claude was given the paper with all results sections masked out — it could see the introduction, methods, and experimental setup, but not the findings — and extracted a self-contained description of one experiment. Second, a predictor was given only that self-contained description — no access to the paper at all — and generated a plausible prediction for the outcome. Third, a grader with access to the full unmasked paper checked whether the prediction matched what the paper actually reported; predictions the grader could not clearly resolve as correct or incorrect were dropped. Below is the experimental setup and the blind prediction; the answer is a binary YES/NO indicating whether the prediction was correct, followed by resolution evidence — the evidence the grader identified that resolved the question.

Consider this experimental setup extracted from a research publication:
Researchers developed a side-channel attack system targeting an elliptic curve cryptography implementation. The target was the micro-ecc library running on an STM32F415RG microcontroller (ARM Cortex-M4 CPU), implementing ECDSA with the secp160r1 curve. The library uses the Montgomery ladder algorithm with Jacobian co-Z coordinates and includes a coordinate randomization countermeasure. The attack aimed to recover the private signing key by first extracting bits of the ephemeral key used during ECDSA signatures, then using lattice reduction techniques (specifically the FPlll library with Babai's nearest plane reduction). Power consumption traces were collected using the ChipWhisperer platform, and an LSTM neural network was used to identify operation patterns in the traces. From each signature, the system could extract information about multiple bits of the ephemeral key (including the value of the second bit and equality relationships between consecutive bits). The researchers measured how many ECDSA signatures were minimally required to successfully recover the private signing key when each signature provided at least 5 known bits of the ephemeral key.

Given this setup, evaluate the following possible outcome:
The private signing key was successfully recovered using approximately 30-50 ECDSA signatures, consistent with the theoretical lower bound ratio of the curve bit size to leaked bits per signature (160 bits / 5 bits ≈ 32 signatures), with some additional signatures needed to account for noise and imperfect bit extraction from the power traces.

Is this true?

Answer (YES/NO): NO